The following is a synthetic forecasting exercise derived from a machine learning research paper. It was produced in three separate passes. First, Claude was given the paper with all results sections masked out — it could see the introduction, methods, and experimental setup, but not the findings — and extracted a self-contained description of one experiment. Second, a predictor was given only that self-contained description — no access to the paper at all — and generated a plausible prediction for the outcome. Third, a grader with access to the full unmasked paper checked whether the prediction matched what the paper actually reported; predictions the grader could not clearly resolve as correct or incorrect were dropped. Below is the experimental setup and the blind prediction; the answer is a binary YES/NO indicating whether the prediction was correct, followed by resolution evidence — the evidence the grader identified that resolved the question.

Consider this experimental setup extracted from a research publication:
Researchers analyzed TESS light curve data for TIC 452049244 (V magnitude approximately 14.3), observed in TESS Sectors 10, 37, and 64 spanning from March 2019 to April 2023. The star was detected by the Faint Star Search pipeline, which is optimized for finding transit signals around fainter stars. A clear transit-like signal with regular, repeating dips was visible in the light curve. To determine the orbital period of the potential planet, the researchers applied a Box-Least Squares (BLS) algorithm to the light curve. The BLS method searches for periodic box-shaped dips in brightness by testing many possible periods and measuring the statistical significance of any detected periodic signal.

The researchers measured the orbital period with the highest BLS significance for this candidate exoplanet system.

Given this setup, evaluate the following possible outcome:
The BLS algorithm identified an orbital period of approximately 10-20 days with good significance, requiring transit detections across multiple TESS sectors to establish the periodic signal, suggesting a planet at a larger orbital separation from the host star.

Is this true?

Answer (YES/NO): NO